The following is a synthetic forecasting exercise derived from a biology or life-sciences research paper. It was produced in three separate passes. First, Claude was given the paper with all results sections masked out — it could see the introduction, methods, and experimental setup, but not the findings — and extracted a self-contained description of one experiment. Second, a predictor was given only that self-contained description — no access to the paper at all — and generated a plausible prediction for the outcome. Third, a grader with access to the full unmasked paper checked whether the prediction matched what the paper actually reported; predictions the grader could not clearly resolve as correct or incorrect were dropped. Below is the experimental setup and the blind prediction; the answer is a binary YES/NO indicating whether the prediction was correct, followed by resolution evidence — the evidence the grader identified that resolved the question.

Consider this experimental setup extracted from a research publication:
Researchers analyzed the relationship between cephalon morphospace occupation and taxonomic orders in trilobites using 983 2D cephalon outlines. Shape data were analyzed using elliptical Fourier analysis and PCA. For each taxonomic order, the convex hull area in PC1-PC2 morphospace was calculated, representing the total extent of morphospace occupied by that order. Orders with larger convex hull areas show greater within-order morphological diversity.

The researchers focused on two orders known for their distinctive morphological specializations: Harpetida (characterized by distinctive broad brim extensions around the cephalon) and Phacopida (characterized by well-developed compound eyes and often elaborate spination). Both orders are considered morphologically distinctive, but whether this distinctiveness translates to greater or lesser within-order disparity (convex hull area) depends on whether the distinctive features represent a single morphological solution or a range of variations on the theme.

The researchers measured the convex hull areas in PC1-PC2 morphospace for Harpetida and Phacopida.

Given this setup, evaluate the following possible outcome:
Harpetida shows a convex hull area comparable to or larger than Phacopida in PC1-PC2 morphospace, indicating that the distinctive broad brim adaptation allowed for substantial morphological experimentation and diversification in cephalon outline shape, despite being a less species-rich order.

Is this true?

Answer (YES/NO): NO